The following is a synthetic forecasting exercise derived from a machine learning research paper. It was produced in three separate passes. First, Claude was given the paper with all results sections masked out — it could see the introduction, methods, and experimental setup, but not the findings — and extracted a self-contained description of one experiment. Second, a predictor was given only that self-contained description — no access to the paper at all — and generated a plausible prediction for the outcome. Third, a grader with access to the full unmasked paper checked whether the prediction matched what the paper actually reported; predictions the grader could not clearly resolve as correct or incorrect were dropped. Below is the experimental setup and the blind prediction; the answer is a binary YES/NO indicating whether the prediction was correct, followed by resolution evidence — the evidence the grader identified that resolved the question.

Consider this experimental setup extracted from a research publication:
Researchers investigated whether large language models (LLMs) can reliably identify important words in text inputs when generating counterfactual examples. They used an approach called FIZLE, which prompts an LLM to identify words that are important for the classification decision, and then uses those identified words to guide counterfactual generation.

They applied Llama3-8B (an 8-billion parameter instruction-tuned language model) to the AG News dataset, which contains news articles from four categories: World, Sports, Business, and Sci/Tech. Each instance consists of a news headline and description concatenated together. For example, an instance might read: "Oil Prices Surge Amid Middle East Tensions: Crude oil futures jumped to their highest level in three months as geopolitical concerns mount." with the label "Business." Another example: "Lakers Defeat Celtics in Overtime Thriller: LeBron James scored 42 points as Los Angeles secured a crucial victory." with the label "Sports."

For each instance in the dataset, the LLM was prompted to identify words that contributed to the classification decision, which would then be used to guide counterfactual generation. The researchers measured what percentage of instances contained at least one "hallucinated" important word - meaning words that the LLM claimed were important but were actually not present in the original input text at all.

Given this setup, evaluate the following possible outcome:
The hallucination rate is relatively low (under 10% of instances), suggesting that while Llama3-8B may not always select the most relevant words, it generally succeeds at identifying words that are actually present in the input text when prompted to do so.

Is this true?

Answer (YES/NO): NO